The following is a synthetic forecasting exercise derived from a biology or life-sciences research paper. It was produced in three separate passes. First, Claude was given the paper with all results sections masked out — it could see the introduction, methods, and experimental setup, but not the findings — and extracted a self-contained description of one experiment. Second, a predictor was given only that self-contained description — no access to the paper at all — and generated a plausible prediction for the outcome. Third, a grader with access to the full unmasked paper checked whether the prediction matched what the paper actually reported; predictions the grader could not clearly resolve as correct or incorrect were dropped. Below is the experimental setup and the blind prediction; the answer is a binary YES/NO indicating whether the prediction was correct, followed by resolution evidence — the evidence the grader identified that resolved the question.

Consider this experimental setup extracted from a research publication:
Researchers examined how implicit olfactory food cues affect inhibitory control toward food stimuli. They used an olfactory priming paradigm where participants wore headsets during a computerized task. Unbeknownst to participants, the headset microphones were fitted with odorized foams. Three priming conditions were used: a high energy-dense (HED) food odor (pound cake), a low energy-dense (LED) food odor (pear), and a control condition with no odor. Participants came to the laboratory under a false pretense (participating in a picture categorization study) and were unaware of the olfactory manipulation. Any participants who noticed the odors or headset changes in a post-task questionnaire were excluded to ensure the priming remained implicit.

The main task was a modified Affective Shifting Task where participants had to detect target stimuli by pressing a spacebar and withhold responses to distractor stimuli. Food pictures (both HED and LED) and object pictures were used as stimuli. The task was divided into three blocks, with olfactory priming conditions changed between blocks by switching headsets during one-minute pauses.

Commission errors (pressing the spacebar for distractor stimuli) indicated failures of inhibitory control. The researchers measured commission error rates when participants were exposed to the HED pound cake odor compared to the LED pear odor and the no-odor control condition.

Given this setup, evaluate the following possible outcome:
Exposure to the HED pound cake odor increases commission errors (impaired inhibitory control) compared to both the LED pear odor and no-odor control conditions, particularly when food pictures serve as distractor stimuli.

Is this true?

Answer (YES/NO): NO